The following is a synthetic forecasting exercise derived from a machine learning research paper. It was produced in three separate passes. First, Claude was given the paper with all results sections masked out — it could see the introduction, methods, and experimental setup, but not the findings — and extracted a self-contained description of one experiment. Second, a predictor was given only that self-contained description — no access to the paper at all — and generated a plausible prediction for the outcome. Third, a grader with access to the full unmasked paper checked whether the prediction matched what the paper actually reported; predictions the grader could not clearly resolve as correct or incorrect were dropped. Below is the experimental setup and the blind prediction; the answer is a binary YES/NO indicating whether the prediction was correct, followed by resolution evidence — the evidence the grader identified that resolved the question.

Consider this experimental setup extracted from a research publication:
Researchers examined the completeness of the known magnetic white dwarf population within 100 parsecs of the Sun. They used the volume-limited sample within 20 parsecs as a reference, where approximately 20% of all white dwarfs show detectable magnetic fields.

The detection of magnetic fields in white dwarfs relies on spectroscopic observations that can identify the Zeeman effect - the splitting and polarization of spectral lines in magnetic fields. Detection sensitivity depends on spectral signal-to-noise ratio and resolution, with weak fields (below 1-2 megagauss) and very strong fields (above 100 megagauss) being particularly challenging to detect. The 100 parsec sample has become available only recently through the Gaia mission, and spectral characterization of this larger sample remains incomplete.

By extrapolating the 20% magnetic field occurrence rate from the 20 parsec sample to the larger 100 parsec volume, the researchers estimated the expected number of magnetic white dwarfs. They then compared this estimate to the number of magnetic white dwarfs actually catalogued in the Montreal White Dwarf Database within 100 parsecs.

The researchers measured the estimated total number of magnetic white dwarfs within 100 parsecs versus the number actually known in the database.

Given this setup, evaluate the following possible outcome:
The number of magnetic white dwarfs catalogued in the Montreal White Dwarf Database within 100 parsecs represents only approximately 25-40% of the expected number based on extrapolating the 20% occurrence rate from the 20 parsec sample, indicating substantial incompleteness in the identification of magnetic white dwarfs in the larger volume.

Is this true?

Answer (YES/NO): NO